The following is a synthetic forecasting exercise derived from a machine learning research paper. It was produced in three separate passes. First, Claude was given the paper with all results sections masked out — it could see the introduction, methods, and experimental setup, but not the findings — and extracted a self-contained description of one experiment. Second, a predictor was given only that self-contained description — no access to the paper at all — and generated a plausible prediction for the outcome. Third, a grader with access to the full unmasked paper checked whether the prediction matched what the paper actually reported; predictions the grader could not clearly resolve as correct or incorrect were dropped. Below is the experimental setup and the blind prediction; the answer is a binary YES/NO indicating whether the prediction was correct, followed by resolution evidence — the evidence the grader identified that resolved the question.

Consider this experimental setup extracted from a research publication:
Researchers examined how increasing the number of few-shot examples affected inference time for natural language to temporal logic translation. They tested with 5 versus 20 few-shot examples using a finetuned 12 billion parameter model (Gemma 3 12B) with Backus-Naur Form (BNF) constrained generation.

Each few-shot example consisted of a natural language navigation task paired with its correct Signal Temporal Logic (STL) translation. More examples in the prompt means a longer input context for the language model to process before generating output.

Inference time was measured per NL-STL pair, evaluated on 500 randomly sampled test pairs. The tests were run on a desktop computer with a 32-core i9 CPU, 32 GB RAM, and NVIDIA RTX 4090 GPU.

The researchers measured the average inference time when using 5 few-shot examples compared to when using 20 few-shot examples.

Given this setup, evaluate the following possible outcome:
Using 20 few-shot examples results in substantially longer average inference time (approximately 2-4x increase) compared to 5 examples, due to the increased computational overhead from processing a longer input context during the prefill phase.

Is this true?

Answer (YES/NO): NO